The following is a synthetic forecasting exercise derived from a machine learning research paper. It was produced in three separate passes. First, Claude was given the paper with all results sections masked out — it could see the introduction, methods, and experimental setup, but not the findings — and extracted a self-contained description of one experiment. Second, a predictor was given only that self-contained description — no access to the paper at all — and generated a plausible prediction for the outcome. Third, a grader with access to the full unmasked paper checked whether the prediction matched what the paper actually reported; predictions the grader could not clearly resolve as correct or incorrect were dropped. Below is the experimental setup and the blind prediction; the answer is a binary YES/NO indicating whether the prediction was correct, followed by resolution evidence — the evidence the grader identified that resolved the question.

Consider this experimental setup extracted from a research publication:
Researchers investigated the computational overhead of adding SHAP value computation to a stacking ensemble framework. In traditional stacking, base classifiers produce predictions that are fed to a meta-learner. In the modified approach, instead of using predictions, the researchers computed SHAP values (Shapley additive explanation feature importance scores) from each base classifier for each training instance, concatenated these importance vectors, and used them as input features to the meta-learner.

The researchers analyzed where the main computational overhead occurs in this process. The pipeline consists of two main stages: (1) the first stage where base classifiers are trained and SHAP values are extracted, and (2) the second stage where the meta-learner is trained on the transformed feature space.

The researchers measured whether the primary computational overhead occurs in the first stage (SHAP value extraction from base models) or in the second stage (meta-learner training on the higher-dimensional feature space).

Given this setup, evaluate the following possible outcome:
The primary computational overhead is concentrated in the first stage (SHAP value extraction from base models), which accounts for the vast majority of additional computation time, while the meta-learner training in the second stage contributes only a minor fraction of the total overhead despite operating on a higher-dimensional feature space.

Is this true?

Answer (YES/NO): YES